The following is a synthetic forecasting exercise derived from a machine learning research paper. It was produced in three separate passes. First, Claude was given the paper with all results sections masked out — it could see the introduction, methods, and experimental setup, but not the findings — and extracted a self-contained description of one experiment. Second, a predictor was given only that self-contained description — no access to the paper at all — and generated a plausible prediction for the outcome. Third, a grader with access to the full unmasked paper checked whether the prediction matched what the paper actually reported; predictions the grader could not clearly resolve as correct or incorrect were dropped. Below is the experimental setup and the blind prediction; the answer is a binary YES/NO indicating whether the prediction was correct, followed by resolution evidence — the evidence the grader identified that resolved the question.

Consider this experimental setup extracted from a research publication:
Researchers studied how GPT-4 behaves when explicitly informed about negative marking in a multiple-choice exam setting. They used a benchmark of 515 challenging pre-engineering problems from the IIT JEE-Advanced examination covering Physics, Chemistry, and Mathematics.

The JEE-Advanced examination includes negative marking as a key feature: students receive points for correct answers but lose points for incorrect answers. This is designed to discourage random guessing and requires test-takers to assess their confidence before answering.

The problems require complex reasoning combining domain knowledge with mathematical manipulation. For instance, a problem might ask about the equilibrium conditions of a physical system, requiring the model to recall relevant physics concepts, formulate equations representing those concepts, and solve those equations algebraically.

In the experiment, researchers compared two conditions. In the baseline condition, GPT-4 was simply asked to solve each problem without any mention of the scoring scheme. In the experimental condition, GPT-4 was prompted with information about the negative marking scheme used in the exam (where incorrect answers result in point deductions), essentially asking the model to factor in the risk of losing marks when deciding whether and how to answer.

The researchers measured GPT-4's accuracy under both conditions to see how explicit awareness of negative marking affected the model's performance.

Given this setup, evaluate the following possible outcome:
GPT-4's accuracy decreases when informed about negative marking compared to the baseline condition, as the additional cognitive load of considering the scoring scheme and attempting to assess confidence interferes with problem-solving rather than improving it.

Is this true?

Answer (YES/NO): YES